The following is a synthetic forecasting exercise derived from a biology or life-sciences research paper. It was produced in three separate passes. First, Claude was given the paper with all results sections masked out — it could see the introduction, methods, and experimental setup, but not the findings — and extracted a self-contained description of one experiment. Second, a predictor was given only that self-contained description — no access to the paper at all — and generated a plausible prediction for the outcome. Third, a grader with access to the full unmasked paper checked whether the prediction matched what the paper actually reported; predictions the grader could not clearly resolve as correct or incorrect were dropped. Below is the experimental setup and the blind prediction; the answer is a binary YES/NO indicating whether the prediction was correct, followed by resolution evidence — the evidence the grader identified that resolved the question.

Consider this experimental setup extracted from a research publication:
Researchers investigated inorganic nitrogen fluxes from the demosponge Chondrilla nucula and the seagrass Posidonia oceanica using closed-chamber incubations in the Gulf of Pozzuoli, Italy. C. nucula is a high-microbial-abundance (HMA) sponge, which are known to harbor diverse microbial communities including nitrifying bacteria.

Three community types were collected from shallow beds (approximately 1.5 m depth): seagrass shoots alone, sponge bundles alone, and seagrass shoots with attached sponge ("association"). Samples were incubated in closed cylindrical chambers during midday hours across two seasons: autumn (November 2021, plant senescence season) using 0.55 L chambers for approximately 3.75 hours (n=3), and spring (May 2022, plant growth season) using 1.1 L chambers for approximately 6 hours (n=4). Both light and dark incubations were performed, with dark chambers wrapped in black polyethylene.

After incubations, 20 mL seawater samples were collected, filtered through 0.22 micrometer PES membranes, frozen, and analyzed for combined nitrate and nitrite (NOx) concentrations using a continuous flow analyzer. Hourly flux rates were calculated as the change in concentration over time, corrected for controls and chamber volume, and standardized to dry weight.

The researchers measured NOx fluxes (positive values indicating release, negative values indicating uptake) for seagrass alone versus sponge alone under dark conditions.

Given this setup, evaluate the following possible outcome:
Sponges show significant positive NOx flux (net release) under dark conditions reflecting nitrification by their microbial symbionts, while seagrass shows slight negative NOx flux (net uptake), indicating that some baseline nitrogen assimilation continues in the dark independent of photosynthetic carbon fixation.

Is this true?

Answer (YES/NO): YES